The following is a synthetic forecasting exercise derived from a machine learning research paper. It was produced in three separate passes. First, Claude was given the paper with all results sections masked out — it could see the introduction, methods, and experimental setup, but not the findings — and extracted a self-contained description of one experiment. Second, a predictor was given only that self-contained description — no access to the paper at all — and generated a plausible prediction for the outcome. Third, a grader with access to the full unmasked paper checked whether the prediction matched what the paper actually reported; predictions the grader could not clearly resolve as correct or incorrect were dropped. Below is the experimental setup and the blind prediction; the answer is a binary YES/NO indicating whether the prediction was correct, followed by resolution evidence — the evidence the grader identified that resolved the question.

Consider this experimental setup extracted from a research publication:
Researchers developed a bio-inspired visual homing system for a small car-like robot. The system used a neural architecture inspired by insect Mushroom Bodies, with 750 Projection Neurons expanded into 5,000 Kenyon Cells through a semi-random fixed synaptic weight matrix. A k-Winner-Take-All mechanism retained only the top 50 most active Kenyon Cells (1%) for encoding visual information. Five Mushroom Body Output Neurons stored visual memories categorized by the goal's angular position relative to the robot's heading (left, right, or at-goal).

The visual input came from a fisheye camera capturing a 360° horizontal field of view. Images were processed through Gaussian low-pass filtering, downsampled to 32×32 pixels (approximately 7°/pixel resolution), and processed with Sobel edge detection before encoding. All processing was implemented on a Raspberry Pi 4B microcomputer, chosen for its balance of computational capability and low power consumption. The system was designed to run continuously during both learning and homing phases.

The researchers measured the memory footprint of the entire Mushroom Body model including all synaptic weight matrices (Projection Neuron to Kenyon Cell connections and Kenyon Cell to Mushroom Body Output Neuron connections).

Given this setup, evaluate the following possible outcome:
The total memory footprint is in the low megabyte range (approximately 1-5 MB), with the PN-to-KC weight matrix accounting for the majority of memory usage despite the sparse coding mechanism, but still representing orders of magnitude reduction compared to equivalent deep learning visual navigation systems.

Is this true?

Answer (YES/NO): NO